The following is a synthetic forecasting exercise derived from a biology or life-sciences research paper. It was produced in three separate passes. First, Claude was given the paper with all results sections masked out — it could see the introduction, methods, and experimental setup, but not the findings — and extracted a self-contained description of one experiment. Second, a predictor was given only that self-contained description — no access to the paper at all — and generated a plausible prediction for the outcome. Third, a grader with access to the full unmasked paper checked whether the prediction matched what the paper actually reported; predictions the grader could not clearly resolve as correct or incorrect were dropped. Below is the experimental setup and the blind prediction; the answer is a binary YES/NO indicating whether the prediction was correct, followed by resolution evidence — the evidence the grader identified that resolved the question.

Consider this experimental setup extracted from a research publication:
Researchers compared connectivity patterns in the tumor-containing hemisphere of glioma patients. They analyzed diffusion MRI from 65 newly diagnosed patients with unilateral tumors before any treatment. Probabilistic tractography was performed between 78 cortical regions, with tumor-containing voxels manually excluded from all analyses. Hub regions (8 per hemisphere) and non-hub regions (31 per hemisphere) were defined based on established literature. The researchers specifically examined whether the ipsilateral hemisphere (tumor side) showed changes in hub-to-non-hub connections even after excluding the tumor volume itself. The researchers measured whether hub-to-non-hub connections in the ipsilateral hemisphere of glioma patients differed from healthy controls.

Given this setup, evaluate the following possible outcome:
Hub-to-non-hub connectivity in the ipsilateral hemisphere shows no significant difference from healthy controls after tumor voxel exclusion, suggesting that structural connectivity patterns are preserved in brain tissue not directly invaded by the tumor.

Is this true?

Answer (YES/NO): YES